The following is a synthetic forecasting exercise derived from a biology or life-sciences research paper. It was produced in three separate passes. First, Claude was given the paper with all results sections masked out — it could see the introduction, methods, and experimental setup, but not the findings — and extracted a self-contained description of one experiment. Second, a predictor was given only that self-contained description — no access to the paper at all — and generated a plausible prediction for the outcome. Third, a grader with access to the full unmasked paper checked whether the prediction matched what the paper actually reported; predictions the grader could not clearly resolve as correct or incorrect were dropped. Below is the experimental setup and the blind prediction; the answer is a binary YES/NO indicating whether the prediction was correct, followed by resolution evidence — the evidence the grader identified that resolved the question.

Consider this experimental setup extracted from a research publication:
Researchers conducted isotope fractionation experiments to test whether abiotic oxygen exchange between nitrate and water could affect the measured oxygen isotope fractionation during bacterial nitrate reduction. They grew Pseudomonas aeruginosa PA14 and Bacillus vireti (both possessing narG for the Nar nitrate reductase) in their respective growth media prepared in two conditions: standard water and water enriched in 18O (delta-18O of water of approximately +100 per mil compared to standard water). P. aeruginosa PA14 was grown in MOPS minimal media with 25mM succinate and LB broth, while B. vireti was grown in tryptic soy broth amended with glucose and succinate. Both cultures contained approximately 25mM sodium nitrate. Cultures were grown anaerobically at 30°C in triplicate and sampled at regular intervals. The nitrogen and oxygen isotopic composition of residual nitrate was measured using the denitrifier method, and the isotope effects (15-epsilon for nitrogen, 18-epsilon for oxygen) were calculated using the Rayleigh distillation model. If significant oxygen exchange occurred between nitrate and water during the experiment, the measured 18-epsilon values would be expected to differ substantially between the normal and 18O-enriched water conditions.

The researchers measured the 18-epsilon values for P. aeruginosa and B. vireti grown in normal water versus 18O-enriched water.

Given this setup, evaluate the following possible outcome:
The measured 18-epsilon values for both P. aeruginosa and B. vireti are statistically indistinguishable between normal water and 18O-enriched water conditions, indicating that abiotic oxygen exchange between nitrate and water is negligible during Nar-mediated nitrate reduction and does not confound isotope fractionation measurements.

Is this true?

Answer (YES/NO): YES